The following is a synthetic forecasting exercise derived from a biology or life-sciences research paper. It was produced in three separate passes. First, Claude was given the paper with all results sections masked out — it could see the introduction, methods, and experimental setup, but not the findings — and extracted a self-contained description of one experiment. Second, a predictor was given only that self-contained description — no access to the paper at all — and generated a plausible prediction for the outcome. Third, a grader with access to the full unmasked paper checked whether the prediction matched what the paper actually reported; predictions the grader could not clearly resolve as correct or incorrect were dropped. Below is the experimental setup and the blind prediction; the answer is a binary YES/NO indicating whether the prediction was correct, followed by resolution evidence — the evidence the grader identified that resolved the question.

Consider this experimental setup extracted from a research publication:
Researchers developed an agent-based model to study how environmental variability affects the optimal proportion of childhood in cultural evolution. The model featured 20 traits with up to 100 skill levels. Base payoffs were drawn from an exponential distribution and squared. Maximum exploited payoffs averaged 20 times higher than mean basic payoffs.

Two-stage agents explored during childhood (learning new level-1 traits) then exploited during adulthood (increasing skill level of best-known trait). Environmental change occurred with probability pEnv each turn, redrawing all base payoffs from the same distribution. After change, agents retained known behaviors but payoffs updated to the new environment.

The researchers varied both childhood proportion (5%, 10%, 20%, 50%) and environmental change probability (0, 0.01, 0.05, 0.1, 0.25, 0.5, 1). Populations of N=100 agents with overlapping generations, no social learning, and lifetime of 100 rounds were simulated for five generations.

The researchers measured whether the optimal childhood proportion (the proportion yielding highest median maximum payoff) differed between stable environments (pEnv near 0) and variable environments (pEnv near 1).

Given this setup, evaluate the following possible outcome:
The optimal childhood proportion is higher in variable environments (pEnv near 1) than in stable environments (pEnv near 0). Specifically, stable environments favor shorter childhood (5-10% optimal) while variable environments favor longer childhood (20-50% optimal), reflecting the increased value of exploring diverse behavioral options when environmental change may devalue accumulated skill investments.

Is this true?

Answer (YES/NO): NO